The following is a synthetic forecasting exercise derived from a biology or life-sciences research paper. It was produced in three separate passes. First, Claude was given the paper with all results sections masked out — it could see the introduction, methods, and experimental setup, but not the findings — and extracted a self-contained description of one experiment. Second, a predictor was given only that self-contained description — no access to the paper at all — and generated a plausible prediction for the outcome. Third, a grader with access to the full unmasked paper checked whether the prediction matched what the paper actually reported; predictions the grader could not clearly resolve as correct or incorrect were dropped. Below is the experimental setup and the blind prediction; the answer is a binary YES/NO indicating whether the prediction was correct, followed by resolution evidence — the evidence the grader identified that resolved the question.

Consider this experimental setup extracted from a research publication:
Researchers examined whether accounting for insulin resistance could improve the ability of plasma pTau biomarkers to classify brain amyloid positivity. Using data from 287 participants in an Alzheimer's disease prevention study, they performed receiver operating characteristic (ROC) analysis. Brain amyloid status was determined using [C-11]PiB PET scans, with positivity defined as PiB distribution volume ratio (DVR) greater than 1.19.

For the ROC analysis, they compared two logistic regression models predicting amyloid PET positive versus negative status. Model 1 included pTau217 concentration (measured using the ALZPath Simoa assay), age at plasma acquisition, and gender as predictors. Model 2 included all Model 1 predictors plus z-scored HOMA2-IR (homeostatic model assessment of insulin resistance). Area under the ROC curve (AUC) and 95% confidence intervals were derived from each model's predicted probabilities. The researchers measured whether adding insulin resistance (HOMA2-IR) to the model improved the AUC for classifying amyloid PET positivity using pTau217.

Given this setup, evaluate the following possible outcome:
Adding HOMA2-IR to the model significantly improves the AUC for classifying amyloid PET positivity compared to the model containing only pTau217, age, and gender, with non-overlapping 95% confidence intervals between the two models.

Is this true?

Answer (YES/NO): NO